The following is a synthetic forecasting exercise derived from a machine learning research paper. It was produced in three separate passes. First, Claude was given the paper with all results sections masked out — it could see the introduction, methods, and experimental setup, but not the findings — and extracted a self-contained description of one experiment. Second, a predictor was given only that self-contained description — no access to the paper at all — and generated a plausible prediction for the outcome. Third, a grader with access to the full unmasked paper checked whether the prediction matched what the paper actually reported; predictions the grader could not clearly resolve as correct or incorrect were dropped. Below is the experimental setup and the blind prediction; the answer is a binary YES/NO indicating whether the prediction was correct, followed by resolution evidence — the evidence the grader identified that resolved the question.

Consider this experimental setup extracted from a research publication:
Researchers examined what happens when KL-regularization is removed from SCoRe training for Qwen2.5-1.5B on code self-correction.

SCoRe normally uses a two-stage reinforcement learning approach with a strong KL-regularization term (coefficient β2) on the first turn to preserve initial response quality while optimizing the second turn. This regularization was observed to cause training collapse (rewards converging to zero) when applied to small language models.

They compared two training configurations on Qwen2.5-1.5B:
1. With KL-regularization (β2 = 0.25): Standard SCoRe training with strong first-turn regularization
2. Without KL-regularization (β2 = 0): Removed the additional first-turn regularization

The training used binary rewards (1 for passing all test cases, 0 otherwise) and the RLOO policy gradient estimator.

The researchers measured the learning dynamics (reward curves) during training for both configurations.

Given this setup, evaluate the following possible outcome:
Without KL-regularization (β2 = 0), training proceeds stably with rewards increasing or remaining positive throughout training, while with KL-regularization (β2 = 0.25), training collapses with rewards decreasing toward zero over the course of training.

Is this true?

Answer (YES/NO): YES